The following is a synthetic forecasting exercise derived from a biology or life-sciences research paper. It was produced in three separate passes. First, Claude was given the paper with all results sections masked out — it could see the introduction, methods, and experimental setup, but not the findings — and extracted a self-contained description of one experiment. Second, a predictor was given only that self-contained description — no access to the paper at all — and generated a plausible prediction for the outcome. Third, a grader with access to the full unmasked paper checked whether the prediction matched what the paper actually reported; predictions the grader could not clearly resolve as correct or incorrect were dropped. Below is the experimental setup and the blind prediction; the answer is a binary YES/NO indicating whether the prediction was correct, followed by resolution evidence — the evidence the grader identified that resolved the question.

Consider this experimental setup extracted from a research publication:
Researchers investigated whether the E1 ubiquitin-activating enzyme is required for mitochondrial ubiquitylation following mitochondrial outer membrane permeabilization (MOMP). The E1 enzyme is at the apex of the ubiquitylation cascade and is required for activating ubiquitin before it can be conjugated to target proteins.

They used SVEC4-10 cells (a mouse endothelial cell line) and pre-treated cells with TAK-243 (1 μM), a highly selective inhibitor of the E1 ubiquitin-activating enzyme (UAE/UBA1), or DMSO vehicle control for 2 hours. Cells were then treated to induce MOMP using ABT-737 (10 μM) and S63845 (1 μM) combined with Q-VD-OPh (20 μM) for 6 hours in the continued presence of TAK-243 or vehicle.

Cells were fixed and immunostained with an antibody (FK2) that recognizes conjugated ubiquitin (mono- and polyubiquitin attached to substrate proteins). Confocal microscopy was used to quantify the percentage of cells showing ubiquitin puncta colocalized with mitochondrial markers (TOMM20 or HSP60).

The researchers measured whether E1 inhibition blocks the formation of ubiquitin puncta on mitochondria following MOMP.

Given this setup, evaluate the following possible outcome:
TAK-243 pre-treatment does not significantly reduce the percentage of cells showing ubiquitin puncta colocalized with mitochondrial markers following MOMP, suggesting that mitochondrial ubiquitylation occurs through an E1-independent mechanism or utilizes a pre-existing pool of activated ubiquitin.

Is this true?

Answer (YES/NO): NO